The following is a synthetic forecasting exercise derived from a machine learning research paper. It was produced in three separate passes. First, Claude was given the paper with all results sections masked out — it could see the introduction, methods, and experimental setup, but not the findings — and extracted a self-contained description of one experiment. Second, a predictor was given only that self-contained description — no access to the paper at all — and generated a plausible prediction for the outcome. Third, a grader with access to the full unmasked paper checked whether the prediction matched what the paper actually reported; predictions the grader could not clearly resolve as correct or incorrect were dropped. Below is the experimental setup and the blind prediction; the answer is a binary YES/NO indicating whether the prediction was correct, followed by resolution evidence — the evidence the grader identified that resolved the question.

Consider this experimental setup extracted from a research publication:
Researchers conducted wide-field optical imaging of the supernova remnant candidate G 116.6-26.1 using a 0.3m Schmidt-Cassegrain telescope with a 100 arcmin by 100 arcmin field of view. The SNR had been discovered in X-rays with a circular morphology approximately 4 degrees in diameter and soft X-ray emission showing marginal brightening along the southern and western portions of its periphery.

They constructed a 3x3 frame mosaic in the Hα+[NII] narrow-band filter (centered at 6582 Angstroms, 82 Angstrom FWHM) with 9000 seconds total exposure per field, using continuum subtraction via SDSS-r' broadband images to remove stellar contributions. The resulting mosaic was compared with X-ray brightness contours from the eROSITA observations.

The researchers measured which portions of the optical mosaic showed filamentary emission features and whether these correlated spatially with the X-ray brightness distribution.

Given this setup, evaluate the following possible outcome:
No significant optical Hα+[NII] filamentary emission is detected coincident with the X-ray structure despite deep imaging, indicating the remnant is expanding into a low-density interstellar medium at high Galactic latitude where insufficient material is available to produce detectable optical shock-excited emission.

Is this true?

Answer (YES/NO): NO